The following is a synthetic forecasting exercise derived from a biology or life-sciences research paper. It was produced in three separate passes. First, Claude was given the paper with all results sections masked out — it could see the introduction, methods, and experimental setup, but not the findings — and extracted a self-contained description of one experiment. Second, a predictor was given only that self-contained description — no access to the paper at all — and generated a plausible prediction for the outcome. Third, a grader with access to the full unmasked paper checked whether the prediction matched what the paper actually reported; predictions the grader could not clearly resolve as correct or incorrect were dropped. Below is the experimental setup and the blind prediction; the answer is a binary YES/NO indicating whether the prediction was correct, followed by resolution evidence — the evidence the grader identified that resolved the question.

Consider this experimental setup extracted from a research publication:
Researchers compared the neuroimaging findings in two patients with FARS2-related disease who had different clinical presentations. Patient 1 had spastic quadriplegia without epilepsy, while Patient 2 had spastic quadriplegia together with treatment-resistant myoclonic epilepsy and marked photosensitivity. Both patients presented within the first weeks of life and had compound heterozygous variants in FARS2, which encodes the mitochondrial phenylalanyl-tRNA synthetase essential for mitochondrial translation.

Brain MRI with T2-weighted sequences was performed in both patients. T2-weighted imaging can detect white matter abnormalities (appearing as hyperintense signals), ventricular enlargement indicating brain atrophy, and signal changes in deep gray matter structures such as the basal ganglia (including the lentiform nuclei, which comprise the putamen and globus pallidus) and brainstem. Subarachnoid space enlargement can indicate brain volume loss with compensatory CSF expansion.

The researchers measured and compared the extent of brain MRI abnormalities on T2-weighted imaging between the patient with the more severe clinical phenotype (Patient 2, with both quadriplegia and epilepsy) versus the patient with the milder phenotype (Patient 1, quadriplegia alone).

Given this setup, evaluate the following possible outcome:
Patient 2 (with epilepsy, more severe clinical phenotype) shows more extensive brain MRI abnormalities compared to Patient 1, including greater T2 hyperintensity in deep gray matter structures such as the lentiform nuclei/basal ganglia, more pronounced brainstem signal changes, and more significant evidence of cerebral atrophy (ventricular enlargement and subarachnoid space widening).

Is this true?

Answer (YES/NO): YES